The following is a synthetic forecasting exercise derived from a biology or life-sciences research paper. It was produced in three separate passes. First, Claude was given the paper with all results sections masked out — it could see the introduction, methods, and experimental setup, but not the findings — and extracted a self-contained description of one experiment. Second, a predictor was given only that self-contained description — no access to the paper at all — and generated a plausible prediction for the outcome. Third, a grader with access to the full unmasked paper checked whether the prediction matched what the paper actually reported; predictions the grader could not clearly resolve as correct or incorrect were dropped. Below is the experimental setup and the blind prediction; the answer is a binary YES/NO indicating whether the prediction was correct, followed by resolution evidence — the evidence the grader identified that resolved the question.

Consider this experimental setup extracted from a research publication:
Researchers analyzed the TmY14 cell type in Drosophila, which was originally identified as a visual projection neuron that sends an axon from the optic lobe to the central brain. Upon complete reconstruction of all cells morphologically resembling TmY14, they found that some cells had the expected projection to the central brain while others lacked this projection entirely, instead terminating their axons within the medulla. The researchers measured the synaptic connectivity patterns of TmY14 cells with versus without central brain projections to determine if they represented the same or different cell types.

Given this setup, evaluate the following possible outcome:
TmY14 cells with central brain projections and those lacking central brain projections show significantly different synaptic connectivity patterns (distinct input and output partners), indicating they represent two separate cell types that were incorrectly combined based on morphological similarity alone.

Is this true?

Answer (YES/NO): NO